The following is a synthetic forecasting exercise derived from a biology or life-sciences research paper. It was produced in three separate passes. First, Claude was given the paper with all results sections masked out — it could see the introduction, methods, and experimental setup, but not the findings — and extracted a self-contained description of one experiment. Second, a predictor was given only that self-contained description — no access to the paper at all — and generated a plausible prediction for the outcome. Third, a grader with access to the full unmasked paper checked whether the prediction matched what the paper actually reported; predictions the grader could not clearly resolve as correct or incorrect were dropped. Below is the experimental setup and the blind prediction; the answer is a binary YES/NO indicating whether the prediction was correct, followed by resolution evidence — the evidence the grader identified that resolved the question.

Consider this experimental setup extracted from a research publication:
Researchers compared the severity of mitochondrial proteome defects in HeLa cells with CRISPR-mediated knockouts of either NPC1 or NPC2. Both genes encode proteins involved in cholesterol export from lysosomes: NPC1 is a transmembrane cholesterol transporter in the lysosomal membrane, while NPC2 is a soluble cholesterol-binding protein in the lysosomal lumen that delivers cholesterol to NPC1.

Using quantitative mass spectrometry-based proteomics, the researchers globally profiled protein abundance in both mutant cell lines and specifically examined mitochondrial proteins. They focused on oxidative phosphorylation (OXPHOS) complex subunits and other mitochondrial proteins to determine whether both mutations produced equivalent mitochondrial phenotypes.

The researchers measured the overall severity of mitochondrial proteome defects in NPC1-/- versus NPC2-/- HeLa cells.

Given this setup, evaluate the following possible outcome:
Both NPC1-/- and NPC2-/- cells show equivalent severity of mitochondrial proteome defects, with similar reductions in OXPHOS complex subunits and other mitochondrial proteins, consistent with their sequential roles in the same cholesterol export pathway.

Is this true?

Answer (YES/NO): NO